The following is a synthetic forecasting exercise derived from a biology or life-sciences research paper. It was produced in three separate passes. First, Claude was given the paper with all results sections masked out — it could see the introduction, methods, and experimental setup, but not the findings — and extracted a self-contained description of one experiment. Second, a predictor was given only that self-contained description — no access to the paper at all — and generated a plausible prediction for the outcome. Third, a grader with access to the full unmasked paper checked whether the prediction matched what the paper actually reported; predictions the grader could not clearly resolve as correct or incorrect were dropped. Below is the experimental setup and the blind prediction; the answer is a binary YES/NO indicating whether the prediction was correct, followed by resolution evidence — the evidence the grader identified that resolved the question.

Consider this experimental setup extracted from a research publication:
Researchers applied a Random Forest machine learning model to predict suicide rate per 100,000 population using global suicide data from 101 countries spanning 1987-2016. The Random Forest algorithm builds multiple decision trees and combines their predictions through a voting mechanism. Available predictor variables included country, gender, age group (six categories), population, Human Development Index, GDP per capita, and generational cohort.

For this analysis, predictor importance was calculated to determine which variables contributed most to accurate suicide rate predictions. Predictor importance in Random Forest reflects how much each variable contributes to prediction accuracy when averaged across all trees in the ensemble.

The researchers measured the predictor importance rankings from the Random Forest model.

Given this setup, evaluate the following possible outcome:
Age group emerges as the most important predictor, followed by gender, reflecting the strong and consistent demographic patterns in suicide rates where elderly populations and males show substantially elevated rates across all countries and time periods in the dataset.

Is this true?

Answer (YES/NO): NO